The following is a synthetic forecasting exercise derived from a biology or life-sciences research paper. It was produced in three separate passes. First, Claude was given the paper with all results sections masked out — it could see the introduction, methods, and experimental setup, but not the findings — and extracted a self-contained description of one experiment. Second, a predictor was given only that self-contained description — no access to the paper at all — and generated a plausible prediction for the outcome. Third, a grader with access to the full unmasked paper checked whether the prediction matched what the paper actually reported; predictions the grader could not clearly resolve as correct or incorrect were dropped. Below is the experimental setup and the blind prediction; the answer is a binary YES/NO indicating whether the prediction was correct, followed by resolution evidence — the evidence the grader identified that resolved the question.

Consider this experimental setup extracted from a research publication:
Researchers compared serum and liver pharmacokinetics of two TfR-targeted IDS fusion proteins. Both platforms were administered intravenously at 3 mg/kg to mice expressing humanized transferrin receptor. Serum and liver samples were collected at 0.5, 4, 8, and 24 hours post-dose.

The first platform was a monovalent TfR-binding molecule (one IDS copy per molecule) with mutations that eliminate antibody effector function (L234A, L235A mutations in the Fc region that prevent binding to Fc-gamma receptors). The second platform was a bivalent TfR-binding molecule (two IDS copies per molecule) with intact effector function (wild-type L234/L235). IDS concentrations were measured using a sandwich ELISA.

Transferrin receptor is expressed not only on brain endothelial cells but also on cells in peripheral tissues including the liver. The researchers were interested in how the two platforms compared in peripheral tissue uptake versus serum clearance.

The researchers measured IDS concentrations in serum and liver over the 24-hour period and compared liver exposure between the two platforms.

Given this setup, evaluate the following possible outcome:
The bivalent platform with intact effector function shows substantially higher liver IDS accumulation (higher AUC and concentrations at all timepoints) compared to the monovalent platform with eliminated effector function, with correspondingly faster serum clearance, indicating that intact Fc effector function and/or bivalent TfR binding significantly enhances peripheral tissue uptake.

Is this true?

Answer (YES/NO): YES